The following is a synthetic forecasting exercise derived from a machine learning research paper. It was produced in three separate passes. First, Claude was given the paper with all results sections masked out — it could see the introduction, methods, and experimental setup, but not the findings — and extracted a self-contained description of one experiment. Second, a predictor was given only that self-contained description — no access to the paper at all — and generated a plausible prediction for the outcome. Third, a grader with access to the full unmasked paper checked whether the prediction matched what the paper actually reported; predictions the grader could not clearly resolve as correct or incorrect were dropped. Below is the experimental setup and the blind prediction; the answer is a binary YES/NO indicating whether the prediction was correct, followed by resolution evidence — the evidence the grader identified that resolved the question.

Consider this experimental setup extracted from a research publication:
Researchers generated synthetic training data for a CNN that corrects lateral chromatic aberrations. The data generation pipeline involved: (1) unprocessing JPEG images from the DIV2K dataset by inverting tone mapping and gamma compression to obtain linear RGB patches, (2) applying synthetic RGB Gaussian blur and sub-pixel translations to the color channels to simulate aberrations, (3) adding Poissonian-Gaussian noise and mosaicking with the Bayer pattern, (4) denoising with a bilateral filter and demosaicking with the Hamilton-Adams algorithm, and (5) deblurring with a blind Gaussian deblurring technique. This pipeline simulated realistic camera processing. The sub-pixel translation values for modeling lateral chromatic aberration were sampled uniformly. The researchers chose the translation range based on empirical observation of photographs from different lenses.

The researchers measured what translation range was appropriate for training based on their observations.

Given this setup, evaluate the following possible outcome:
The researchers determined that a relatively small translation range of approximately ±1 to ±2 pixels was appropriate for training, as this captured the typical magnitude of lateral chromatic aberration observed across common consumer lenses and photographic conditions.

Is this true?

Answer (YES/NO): NO